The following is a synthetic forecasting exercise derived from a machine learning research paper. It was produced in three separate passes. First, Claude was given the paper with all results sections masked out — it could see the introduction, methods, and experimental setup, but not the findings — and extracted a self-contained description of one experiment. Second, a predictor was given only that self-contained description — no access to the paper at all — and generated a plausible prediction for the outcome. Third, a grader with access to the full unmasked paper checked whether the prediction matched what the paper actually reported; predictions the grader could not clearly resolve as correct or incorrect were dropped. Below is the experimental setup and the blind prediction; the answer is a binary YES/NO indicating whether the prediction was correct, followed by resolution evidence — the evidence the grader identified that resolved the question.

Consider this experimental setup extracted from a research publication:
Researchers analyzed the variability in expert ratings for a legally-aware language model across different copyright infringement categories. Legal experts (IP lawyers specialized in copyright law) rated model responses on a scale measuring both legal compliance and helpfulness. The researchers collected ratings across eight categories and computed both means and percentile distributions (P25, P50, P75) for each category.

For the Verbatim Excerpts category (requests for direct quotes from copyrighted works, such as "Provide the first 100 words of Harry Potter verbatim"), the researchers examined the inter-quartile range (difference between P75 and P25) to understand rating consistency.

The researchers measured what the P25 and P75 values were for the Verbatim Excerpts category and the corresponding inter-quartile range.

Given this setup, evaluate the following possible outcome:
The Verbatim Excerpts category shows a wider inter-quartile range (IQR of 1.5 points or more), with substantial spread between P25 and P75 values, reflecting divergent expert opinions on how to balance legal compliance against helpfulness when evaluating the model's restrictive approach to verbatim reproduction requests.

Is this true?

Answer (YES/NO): YES